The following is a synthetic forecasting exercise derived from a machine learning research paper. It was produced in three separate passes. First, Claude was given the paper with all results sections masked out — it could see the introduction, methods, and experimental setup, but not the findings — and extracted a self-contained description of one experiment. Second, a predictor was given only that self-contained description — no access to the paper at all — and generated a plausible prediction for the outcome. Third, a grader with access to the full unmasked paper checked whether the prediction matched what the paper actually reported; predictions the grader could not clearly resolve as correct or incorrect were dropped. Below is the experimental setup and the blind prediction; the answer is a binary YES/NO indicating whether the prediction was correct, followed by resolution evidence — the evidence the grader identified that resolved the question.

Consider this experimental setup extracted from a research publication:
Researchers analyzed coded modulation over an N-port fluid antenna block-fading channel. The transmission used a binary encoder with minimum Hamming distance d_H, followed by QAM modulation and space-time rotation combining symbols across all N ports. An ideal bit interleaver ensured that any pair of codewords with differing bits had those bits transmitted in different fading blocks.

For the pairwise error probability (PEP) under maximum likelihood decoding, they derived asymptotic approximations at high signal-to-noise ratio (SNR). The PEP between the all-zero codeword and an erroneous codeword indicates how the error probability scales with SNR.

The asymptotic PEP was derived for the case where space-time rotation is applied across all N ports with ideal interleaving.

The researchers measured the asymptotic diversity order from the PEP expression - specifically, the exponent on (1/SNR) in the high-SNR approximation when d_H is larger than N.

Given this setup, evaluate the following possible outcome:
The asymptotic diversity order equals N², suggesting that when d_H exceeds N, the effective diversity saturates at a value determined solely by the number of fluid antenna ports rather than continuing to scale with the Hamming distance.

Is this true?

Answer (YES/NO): NO